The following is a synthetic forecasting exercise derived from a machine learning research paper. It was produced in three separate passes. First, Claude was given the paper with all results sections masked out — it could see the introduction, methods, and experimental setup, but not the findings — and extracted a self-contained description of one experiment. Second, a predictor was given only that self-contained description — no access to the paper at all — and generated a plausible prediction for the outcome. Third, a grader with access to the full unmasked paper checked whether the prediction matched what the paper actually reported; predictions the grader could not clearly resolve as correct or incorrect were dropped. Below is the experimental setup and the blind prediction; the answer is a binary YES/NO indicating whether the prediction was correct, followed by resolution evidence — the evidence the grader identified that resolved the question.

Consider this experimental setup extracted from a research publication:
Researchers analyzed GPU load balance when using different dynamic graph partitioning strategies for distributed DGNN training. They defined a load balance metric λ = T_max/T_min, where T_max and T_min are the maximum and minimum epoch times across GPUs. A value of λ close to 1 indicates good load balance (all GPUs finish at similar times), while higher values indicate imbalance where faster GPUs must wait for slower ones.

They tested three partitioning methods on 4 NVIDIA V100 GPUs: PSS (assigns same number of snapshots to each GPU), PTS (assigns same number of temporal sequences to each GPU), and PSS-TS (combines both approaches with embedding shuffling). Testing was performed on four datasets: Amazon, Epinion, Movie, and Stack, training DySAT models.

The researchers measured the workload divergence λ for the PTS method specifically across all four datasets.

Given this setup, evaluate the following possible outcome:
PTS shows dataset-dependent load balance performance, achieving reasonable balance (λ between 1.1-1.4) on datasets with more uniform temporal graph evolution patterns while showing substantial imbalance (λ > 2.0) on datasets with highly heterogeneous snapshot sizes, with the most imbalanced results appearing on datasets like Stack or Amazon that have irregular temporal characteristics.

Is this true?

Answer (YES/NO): NO